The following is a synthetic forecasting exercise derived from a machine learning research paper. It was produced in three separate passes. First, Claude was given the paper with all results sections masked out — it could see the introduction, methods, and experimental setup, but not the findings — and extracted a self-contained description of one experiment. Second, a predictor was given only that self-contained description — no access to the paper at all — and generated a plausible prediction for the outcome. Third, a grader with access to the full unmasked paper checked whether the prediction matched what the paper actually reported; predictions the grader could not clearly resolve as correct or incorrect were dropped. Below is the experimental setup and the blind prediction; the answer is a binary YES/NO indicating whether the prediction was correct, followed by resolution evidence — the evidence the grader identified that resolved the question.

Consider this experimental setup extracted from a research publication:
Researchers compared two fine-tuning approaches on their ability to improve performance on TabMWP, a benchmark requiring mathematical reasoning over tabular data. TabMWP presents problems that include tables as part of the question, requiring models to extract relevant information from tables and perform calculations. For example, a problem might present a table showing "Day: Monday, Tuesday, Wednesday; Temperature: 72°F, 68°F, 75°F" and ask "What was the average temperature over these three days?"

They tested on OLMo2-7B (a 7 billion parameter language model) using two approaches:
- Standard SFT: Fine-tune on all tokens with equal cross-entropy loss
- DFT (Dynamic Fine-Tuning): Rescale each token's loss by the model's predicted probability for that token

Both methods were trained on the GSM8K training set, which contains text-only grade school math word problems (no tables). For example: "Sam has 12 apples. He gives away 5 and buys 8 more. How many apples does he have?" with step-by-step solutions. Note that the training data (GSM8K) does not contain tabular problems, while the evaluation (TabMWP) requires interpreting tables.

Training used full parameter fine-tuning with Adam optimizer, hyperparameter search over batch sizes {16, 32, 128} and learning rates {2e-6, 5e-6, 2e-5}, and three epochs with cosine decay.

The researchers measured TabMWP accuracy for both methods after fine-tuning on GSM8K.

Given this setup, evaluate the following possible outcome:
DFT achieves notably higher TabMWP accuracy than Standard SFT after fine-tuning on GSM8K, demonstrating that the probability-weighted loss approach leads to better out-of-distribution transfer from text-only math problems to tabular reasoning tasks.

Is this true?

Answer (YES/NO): YES